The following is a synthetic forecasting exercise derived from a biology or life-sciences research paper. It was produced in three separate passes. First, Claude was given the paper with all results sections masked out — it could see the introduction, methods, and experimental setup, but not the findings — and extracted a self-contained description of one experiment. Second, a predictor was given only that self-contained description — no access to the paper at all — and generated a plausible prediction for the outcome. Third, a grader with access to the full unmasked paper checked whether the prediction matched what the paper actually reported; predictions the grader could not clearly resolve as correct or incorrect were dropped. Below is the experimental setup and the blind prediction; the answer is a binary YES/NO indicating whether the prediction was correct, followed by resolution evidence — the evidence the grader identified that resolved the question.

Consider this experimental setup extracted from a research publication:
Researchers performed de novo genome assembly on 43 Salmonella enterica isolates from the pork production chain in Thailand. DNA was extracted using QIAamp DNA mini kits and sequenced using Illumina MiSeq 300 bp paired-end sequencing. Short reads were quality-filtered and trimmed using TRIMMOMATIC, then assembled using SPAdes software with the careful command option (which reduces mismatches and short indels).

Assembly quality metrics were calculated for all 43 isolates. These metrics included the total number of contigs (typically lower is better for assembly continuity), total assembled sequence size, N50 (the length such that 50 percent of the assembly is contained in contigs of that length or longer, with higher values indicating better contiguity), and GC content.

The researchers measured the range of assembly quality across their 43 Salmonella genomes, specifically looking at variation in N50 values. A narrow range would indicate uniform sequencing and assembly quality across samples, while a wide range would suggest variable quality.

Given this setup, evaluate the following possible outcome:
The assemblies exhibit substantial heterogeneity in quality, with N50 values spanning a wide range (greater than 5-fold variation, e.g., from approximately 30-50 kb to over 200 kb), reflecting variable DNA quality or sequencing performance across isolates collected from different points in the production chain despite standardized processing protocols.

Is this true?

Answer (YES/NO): NO